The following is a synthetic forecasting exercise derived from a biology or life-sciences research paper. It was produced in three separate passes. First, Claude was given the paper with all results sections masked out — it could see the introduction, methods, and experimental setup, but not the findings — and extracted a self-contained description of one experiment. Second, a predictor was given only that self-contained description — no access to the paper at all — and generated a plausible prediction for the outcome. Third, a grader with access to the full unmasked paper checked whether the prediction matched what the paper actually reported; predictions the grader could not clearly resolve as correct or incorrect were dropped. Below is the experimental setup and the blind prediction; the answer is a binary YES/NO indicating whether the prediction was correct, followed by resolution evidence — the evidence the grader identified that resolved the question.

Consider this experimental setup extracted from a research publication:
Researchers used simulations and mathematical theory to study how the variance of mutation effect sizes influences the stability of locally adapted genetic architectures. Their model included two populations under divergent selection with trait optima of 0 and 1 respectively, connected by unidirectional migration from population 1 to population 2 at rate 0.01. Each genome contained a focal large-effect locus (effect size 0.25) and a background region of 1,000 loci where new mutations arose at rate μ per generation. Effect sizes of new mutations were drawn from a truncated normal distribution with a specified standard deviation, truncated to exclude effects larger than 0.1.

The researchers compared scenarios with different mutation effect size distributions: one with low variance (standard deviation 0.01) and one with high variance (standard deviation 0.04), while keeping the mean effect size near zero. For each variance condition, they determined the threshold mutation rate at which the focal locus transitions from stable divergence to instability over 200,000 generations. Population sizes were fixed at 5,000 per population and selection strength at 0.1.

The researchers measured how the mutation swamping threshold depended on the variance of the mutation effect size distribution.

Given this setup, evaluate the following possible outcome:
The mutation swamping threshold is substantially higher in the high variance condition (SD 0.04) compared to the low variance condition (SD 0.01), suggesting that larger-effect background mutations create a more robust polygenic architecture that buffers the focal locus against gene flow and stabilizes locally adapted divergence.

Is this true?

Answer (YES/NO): NO